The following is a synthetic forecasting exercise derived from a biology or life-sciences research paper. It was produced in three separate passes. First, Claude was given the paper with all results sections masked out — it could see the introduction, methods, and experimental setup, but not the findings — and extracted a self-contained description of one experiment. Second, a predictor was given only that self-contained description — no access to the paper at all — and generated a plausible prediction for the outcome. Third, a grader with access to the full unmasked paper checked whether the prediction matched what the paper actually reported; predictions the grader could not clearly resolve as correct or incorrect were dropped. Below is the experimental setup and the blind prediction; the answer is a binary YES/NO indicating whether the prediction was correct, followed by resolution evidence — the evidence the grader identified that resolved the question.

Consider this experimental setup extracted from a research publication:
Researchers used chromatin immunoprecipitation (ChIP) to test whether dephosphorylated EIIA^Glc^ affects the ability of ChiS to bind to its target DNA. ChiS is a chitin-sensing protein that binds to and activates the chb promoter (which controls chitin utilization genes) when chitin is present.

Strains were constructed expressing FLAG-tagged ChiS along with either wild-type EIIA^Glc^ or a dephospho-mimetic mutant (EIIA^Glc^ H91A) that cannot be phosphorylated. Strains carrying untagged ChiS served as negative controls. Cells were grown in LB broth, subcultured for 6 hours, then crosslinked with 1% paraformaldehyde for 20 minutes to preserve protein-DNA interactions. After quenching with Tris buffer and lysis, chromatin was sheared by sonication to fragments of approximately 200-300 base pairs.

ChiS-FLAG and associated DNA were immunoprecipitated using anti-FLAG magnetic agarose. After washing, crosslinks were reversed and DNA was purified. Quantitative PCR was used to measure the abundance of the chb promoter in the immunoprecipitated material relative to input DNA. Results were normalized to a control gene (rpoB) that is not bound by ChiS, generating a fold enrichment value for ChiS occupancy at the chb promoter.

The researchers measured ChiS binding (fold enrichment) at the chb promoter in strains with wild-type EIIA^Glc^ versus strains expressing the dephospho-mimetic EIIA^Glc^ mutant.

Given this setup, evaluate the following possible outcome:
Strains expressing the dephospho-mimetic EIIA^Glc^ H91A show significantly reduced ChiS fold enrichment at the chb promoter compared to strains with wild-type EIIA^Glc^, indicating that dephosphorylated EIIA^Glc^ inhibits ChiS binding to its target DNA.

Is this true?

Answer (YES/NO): YES